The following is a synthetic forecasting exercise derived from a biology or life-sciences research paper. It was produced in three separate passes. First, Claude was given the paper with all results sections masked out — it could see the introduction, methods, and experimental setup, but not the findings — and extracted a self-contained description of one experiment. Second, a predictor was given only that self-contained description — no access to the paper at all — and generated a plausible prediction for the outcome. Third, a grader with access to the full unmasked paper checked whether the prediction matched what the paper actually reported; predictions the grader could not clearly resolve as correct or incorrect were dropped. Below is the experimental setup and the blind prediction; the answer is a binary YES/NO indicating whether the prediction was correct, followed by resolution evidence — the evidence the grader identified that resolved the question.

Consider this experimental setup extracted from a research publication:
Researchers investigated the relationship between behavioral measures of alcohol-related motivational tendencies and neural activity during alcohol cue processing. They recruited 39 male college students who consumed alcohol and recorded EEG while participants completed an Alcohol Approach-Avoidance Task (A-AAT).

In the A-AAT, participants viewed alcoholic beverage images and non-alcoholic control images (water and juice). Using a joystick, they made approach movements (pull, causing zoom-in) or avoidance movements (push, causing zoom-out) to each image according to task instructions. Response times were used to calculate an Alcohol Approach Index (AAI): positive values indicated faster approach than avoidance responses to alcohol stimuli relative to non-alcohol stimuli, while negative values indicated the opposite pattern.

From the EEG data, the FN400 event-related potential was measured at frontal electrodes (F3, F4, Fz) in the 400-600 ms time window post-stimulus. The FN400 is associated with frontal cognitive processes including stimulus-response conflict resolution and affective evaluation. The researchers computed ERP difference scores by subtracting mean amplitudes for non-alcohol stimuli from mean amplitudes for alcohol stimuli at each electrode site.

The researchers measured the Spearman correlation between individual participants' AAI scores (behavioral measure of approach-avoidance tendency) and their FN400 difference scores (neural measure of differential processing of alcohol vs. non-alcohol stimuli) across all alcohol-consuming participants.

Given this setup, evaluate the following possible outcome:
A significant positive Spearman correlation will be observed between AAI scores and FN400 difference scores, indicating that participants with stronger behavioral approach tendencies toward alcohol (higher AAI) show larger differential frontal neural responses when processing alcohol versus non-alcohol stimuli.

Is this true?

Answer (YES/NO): NO